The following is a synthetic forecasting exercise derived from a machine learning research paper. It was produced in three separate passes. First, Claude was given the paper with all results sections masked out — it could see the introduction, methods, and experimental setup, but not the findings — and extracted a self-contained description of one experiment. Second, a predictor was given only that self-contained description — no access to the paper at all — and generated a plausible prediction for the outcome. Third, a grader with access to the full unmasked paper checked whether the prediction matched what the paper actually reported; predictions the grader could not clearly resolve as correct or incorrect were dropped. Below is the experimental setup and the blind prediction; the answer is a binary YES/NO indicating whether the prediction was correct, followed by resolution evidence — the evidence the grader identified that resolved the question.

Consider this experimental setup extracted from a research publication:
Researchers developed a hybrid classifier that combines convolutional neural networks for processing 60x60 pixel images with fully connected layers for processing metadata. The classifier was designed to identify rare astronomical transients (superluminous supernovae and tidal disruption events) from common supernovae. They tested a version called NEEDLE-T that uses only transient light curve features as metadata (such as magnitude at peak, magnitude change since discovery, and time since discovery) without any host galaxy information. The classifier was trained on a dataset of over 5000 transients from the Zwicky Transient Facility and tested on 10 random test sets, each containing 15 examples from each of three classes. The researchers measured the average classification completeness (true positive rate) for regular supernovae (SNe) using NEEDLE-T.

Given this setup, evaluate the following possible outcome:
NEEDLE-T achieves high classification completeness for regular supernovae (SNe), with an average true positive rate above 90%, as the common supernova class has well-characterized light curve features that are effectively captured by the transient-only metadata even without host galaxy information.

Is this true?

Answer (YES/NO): NO